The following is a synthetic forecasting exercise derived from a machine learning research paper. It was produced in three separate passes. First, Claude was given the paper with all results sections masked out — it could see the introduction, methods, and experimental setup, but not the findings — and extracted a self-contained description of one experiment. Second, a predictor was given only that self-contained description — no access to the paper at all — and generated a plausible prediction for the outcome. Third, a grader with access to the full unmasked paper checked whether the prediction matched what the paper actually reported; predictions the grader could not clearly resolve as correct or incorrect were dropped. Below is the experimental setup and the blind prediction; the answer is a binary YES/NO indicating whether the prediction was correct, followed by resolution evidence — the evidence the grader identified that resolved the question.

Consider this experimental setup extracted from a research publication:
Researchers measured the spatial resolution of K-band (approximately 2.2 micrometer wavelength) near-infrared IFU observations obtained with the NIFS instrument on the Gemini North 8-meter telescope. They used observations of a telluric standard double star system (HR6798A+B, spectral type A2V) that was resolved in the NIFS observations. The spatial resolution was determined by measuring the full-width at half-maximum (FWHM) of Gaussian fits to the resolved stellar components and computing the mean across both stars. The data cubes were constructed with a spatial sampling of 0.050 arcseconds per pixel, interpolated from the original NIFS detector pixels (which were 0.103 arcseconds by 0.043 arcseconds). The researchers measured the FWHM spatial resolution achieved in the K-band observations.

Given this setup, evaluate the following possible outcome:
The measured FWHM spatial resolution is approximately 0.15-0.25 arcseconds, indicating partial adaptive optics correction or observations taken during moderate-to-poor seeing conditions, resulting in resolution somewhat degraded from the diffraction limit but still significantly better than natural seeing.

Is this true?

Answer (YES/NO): NO